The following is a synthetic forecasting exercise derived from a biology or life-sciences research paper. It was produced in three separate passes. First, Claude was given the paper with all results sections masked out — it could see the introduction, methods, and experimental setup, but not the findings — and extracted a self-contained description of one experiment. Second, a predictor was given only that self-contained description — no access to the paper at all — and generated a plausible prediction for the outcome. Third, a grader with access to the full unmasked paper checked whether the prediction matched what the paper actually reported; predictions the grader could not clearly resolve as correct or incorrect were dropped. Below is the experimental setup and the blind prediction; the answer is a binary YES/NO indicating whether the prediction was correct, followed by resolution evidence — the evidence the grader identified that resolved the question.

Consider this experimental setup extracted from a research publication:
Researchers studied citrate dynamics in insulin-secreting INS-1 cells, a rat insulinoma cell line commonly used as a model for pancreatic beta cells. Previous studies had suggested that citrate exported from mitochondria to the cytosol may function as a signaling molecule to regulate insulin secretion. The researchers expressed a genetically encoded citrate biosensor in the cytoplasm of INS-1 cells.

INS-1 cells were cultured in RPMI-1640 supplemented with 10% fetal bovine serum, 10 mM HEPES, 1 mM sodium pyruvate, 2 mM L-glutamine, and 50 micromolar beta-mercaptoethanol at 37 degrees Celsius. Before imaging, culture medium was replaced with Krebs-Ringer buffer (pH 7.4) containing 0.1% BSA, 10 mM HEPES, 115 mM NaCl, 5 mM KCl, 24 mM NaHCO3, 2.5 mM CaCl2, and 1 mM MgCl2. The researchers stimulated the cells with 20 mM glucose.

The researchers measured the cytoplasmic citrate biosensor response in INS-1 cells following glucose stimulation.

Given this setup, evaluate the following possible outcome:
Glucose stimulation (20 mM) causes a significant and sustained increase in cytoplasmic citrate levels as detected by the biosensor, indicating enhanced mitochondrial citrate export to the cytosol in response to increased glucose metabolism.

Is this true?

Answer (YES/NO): NO